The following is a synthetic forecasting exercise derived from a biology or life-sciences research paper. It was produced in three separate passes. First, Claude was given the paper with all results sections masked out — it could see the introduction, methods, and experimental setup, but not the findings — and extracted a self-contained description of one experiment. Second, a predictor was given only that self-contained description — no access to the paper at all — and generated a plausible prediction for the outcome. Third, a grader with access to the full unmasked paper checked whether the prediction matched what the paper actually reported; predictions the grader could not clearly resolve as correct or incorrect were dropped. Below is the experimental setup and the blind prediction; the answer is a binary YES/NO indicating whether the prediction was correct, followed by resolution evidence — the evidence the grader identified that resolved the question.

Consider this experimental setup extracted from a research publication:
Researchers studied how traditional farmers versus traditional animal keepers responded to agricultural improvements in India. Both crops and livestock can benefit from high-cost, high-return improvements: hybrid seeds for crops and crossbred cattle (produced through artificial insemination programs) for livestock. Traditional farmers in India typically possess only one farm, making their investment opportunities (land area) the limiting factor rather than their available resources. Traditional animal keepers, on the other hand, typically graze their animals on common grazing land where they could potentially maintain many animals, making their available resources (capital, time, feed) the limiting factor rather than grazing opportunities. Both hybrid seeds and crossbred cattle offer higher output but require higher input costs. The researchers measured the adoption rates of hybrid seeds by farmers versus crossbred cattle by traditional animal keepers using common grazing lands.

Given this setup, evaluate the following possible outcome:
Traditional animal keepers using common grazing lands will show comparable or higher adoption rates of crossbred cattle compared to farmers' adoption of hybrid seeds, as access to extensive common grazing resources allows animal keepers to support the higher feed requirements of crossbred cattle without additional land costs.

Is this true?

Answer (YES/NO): NO